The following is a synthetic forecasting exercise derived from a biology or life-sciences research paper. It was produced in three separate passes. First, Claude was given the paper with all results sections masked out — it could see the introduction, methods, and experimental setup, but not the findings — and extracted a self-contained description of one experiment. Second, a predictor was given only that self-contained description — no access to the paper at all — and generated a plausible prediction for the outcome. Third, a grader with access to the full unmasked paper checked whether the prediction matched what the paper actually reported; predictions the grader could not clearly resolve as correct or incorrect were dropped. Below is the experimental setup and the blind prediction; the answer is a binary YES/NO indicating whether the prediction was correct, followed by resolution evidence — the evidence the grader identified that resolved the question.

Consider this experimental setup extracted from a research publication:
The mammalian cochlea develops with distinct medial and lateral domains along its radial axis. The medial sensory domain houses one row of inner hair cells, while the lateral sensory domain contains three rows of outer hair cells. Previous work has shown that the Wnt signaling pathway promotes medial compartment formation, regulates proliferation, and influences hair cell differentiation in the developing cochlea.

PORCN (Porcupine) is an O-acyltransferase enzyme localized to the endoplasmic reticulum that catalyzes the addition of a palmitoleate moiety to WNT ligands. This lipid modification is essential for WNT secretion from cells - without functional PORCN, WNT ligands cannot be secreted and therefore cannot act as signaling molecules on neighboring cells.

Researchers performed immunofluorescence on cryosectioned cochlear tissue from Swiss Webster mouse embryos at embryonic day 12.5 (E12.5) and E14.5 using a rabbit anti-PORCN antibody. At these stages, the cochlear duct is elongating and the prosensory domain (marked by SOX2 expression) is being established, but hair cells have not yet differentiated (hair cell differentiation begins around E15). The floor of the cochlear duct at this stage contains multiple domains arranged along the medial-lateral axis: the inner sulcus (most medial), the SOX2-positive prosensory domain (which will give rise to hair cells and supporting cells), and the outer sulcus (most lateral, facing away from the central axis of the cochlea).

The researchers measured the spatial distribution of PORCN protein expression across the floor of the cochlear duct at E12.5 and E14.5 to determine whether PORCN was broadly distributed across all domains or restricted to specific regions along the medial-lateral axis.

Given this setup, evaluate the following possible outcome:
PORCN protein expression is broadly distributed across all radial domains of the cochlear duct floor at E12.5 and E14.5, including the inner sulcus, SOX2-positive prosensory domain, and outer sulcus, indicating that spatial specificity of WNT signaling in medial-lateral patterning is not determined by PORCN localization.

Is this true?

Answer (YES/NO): NO